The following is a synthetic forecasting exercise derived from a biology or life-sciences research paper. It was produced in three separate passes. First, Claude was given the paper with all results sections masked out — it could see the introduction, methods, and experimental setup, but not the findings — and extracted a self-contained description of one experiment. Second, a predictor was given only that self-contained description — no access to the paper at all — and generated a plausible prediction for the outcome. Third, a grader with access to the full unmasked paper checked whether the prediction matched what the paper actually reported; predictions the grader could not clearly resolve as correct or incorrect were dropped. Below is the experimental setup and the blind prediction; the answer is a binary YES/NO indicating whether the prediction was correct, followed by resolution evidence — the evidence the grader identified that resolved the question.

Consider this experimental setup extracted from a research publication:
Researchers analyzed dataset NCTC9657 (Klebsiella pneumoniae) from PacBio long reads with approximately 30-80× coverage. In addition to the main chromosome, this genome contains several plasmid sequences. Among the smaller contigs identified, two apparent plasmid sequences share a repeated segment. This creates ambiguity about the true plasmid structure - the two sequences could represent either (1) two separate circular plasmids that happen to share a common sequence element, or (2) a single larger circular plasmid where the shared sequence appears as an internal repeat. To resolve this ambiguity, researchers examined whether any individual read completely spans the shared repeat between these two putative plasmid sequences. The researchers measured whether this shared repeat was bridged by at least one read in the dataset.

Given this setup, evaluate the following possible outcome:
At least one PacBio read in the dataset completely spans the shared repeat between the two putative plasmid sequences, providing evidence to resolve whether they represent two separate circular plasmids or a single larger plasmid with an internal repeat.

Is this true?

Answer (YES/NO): NO